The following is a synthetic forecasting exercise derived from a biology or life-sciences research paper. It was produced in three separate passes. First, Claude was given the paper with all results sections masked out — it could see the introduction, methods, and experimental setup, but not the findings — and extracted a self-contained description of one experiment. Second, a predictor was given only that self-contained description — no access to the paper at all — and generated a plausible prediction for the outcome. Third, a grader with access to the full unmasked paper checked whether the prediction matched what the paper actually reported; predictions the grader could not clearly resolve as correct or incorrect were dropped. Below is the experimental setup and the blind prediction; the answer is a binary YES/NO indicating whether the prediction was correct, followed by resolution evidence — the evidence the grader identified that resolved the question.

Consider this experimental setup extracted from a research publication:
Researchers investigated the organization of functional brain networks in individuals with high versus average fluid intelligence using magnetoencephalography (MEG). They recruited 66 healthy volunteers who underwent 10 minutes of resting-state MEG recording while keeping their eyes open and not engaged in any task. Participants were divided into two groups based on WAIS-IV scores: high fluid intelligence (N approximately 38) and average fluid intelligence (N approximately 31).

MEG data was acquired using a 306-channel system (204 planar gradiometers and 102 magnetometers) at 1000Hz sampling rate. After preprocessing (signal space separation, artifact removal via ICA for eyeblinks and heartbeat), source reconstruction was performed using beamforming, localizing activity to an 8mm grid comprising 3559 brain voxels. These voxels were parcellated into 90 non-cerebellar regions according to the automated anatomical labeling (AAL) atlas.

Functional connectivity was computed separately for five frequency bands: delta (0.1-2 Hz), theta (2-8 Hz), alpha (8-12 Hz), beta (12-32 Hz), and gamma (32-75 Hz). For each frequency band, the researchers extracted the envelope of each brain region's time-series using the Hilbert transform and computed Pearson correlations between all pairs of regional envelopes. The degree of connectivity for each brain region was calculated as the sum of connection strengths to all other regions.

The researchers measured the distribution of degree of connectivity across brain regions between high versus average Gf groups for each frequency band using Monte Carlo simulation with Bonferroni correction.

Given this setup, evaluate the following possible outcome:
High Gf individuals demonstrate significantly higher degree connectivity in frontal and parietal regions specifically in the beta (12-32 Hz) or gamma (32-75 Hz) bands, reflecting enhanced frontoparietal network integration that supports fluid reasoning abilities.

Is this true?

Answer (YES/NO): NO